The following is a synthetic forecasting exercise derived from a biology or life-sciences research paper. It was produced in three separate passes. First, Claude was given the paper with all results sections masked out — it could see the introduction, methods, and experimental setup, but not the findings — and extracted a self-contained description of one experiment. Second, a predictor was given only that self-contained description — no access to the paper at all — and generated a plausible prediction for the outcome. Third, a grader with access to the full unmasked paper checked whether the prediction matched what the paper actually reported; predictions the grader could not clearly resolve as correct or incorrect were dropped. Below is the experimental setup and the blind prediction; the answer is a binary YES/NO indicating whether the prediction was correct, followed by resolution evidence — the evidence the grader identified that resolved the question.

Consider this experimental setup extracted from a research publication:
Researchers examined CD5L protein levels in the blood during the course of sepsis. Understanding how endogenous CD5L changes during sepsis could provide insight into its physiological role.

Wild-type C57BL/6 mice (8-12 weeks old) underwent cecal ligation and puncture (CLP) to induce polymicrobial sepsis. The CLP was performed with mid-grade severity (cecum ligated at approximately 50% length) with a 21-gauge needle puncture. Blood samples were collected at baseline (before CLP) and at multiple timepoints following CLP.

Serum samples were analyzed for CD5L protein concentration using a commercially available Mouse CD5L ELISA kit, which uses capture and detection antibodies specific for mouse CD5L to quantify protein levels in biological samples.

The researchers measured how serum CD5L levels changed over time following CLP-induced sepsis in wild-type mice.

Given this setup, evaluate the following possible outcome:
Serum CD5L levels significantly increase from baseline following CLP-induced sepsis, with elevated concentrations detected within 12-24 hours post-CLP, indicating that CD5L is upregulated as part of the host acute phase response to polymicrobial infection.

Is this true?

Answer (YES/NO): NO